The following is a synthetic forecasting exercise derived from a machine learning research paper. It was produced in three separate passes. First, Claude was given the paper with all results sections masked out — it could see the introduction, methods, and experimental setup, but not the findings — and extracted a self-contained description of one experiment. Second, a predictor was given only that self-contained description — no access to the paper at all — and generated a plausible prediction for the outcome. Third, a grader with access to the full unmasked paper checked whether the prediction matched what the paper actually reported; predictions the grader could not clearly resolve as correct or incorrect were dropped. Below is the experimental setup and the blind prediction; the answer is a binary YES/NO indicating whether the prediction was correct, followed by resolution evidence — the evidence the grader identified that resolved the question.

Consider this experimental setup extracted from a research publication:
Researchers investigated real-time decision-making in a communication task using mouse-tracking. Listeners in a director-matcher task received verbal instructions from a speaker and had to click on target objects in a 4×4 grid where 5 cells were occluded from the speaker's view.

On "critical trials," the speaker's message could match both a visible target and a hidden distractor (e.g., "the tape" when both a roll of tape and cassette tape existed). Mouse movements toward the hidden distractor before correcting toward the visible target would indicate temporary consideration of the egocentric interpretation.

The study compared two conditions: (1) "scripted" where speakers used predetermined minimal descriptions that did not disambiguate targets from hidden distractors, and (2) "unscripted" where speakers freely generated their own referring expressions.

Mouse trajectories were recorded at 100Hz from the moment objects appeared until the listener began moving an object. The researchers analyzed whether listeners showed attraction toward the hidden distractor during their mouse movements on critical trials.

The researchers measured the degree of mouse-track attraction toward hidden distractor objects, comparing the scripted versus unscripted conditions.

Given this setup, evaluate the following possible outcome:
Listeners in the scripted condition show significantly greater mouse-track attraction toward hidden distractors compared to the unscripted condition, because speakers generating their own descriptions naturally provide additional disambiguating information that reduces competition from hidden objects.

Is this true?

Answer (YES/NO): YES